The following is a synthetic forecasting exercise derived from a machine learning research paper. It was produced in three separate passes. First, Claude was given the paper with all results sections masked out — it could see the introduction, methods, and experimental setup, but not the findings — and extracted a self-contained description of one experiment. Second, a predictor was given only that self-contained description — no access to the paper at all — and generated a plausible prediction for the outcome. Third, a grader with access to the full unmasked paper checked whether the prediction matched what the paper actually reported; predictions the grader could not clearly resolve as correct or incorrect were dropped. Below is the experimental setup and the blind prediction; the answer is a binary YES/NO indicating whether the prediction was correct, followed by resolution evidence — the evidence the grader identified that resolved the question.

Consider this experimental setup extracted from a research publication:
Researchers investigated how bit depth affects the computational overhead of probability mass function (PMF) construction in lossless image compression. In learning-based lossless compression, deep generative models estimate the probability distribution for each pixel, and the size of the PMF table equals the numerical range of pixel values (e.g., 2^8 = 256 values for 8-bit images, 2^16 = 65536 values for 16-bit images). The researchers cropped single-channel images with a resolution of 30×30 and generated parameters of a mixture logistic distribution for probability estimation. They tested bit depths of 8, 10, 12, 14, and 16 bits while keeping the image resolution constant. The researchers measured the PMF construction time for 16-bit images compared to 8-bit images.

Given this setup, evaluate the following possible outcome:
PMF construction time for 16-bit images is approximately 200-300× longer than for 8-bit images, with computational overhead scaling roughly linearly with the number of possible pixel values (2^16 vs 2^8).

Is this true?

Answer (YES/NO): NO